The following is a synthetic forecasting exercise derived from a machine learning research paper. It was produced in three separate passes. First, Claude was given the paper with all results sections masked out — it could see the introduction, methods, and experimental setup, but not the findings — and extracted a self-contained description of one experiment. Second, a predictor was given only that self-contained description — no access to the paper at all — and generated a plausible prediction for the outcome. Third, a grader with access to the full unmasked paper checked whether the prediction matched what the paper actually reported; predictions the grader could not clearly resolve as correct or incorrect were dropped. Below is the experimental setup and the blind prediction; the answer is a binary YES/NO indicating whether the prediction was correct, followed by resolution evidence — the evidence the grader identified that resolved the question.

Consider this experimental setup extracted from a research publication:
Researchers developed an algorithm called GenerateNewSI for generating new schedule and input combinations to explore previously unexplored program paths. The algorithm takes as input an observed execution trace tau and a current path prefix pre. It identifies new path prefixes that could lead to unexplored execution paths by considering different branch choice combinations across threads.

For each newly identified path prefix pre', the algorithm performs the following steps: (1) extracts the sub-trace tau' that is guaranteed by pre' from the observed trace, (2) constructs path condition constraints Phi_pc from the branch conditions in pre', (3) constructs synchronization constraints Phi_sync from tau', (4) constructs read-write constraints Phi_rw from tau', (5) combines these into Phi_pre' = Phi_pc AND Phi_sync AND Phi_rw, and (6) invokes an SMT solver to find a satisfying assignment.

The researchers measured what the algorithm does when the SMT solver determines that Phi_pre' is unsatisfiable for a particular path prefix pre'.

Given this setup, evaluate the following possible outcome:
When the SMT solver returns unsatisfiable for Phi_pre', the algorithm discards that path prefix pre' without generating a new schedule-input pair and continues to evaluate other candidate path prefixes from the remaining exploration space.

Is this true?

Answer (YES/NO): YES